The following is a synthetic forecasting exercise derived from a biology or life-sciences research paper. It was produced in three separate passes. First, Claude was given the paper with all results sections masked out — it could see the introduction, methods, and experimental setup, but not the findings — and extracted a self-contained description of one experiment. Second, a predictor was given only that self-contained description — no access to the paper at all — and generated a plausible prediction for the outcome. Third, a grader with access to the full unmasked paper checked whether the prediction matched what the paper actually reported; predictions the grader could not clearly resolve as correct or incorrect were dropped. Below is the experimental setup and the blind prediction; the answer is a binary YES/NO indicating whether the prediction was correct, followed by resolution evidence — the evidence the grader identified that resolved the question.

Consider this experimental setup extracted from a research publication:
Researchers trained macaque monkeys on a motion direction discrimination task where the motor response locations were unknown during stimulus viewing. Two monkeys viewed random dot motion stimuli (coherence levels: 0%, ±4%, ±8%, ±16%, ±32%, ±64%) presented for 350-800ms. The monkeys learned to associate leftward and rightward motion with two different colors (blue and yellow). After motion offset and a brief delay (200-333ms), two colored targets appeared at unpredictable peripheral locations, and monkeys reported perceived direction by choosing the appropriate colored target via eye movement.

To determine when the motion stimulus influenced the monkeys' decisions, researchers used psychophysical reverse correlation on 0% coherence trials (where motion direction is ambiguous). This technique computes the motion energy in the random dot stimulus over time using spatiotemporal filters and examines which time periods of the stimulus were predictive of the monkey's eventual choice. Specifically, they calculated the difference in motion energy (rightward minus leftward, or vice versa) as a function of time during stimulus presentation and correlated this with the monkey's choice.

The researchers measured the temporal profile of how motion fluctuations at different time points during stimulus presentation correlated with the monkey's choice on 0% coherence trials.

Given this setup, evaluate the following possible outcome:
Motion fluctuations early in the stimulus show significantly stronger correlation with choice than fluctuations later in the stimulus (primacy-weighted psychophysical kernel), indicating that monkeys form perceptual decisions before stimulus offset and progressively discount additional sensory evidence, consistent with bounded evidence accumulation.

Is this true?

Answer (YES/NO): NO